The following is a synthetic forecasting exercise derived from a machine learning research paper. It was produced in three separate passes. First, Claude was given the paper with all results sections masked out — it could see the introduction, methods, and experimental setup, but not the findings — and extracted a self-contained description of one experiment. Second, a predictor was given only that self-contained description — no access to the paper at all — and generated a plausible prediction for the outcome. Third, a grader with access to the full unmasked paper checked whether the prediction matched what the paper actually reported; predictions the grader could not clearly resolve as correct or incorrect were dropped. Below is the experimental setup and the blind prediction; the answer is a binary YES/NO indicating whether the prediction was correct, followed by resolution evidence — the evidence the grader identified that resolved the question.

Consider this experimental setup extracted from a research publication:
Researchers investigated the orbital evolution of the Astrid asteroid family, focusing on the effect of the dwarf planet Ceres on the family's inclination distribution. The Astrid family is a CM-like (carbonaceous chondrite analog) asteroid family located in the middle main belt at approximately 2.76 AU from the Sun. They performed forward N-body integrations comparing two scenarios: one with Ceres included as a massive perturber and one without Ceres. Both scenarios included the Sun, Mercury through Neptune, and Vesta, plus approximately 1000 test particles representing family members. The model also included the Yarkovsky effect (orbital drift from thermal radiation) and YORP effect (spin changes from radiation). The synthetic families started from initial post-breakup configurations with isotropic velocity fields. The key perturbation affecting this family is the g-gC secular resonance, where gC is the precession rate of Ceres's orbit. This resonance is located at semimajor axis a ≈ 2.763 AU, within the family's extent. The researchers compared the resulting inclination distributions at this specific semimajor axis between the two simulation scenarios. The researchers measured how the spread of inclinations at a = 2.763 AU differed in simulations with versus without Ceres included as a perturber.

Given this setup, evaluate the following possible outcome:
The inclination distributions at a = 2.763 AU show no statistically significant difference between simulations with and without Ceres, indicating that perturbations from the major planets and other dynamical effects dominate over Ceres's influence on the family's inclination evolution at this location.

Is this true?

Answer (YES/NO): NO